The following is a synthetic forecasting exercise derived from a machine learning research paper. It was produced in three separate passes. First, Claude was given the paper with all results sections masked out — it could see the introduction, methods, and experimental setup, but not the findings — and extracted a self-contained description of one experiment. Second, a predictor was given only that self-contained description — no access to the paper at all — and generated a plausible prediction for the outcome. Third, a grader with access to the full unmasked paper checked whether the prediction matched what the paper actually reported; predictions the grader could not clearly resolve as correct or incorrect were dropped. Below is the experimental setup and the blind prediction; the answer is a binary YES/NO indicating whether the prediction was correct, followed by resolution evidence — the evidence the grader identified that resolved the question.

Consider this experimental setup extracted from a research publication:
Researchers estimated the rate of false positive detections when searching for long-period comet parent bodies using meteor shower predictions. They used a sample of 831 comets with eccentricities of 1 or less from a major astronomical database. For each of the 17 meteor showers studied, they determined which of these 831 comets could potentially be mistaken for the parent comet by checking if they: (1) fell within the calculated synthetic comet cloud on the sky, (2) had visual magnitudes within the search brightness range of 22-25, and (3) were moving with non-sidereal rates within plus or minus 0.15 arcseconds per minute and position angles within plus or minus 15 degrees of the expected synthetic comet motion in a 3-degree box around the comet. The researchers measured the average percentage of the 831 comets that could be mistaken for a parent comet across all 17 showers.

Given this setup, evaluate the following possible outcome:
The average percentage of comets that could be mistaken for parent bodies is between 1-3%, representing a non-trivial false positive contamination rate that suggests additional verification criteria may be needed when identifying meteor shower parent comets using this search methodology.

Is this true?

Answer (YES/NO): YES